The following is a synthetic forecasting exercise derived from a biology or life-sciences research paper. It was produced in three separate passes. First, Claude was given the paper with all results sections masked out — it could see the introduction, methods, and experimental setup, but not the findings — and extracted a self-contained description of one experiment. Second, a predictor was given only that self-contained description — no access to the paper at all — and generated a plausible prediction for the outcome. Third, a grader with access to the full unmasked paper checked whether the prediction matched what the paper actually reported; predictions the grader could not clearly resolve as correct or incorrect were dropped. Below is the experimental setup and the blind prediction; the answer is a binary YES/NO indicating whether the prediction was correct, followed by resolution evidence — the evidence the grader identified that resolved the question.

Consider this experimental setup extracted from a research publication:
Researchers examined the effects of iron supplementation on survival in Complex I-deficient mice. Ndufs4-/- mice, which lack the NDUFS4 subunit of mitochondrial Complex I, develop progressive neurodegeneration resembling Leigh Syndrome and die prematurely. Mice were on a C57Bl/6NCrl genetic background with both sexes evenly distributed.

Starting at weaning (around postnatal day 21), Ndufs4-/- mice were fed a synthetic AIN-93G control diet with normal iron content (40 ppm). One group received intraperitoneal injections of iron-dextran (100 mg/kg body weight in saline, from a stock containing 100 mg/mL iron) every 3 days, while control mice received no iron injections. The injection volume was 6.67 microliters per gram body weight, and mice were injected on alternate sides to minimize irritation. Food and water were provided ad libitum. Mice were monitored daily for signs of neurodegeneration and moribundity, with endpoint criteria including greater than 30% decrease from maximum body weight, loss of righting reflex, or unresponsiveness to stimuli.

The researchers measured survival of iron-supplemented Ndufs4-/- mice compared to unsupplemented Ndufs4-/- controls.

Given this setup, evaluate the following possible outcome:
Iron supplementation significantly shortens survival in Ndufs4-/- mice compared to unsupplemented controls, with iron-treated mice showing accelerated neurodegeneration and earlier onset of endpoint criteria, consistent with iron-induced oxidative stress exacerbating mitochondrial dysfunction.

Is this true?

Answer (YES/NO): YES